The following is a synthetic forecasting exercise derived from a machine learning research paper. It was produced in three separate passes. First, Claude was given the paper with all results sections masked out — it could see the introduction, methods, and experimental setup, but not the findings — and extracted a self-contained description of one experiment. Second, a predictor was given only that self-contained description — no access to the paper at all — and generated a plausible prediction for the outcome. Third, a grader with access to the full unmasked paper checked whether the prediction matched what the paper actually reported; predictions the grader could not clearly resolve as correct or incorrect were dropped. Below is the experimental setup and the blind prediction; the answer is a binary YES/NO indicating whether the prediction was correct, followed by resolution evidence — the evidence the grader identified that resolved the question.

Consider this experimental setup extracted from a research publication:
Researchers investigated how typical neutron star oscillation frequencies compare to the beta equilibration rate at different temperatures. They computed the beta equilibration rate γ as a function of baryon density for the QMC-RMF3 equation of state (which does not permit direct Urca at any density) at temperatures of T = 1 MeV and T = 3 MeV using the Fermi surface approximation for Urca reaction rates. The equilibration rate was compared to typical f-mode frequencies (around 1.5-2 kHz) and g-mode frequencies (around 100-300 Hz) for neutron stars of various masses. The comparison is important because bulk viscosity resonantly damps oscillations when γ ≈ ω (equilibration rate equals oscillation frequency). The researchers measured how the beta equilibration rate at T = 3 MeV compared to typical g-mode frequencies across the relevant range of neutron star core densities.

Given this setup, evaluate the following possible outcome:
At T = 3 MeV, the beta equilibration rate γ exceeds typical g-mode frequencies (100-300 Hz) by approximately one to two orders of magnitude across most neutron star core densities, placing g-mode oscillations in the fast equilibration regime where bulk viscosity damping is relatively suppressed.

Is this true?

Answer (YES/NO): NO